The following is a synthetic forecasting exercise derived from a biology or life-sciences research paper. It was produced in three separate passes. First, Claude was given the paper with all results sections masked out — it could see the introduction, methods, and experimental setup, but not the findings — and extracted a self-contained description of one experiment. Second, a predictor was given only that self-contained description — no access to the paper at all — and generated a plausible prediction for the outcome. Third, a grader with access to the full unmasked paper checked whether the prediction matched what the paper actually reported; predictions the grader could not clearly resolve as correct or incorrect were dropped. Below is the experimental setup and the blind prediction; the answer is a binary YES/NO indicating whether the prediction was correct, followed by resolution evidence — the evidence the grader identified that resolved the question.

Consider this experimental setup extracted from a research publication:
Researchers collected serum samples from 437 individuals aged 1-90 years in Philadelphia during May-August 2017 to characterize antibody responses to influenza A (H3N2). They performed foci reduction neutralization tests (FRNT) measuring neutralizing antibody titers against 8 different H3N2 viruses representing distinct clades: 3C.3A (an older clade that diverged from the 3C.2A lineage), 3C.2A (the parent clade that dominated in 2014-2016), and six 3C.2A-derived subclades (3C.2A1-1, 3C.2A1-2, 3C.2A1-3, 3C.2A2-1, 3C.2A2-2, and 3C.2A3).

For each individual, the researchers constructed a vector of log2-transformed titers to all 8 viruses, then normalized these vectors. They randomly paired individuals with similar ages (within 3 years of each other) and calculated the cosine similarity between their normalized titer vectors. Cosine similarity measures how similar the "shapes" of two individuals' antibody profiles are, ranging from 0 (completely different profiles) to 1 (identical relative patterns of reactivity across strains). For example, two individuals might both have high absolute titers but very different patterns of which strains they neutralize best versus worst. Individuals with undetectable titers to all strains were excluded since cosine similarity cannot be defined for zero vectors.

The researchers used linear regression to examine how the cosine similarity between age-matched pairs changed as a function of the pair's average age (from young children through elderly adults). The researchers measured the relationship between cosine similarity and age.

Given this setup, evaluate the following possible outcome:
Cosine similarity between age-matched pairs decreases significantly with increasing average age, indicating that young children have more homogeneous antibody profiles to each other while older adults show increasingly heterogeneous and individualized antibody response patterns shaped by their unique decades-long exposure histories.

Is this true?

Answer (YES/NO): YES